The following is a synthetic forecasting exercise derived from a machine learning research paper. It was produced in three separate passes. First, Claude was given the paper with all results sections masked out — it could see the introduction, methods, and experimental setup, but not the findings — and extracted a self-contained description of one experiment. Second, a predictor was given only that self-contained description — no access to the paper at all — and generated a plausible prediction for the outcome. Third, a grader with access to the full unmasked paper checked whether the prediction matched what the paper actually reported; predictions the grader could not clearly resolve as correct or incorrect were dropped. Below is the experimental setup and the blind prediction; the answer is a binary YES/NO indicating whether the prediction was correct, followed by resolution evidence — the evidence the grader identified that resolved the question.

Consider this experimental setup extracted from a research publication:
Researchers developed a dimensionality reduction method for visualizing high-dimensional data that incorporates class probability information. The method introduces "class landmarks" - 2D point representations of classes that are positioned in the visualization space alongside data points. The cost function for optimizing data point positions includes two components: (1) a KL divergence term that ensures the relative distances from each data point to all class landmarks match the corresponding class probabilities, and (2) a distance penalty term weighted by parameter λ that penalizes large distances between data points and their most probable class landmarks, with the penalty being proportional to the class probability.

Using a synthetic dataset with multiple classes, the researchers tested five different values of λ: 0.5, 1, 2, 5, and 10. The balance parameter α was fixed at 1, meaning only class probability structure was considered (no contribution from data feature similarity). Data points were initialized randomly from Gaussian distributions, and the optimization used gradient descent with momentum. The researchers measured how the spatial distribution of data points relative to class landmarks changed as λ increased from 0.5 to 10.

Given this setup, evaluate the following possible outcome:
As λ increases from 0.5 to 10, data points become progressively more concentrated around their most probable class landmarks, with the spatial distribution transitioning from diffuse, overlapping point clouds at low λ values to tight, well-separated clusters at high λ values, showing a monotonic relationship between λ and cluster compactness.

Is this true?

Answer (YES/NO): NO